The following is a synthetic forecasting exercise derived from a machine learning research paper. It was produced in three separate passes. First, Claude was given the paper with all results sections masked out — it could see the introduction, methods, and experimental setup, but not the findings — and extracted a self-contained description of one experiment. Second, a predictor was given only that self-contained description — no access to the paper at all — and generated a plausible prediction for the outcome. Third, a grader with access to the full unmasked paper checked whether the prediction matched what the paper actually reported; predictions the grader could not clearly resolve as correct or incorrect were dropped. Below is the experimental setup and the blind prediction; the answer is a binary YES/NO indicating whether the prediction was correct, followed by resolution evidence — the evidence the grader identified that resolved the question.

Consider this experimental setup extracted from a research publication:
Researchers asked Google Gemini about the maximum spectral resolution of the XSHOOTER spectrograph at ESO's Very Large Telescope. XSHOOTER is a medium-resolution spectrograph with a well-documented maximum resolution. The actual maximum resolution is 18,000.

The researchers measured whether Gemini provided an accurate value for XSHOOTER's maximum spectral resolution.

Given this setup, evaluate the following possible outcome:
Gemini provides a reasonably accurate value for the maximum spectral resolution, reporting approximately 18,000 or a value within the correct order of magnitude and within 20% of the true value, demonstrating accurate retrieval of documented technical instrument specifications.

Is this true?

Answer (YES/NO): NO